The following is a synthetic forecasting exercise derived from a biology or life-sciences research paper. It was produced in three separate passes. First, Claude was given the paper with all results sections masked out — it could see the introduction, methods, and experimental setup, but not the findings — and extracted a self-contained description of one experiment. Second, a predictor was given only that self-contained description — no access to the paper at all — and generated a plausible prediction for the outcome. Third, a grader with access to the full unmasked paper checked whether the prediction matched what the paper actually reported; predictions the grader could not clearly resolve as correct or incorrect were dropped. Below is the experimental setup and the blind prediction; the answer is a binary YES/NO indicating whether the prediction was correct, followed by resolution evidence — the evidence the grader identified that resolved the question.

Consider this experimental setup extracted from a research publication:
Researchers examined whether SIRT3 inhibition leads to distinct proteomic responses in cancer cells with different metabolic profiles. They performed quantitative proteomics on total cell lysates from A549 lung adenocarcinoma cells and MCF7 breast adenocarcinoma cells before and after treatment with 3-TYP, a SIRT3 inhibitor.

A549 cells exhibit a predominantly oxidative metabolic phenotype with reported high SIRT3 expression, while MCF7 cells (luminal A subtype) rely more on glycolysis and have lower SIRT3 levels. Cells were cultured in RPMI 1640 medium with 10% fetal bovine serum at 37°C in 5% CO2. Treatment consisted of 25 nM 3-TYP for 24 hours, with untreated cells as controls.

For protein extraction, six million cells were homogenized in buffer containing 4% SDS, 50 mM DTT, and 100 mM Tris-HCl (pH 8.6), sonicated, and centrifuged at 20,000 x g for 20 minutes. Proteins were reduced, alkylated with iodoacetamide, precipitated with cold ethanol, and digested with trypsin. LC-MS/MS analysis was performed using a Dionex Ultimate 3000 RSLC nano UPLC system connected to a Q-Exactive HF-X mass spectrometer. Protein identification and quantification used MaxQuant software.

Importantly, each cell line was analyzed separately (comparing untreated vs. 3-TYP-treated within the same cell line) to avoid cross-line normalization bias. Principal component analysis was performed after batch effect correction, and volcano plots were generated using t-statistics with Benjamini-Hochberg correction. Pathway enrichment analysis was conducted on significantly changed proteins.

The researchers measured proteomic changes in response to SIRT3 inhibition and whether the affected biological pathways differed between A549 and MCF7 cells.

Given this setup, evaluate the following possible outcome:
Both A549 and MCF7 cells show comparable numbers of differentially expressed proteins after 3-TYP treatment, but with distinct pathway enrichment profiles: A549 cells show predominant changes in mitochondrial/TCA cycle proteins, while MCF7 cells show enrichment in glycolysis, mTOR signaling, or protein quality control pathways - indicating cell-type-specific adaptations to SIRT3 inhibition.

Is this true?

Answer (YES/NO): NO